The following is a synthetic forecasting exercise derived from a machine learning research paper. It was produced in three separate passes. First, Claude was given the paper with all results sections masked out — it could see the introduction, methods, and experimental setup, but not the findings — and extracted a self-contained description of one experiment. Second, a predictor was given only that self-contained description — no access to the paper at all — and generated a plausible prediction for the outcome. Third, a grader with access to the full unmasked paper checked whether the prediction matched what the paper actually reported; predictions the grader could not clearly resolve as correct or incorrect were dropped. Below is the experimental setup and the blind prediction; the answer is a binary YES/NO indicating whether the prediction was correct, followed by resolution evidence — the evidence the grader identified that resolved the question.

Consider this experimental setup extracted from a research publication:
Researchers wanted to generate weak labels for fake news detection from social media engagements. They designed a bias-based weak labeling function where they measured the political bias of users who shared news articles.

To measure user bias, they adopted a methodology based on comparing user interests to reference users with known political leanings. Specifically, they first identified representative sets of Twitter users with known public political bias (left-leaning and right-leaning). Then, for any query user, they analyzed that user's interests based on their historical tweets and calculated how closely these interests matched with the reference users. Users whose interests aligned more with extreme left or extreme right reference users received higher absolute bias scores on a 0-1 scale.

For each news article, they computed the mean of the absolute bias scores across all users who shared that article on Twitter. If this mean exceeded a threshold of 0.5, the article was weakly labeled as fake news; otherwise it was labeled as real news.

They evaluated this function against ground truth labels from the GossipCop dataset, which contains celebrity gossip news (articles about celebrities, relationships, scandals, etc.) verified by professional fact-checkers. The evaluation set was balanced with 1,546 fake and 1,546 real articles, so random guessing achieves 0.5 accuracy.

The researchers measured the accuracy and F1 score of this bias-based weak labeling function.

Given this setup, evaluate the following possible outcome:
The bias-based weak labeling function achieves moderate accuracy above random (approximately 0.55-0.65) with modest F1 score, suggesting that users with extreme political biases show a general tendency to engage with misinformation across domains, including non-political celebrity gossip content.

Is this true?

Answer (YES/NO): NO